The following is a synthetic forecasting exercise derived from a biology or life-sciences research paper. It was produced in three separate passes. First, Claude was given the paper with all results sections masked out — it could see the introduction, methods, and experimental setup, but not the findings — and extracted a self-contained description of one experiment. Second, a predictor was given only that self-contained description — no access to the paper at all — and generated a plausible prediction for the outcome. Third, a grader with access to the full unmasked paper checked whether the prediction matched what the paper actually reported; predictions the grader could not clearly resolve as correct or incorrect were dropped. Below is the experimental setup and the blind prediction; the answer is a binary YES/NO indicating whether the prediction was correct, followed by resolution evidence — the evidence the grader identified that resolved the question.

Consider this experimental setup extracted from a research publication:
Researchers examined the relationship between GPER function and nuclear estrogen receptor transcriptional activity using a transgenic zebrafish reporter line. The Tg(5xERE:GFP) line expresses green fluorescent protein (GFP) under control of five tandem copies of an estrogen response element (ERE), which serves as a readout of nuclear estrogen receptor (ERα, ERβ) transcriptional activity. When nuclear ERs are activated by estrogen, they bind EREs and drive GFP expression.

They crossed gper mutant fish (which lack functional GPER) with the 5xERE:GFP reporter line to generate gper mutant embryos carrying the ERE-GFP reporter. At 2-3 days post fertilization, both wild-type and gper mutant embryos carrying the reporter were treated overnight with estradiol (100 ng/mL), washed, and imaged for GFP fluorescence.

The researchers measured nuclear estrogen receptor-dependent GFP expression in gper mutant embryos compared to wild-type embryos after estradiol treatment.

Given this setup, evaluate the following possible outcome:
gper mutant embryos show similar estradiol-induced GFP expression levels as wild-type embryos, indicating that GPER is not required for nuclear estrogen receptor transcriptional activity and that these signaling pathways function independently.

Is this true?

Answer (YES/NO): YES